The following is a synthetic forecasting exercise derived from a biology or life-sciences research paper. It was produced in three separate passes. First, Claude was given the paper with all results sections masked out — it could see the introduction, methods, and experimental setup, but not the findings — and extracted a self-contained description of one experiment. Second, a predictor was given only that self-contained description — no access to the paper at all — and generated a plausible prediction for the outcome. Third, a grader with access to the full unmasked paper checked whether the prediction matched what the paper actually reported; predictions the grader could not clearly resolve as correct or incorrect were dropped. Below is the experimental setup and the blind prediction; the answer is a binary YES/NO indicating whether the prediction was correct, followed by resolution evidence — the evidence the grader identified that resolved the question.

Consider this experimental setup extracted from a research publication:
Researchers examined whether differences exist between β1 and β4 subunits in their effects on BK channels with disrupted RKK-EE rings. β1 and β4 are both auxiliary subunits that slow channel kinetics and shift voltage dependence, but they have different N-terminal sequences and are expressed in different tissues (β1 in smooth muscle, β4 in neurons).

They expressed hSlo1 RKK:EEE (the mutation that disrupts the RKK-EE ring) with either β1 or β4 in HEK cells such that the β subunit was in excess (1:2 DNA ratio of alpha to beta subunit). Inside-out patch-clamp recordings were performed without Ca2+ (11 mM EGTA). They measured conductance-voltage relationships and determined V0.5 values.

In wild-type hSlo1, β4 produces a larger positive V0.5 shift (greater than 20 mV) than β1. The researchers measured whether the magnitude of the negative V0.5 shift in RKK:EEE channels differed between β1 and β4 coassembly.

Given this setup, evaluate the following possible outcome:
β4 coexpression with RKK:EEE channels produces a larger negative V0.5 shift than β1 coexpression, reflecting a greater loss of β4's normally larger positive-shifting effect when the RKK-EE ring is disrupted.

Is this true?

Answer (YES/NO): NO